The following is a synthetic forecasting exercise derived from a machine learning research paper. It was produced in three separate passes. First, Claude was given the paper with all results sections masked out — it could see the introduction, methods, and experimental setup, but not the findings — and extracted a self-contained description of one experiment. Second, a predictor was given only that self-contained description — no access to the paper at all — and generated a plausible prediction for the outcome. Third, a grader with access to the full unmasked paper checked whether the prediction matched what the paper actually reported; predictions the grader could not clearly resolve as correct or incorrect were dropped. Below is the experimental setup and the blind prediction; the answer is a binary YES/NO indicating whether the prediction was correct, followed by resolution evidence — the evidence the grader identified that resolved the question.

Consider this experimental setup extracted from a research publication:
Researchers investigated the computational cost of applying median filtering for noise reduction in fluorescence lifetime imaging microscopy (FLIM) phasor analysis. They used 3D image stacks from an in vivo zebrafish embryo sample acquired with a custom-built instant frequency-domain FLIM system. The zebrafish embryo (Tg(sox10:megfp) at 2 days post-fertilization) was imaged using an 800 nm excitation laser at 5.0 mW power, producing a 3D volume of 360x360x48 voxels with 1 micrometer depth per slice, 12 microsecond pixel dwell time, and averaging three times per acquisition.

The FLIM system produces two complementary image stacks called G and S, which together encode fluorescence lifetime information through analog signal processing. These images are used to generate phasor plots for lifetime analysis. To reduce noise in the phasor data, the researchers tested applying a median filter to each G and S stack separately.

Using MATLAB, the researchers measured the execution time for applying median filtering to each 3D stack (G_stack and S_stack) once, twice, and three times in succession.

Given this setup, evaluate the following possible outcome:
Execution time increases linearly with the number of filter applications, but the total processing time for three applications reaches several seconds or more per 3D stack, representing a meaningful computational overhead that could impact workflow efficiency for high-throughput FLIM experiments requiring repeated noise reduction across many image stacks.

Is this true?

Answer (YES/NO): NO